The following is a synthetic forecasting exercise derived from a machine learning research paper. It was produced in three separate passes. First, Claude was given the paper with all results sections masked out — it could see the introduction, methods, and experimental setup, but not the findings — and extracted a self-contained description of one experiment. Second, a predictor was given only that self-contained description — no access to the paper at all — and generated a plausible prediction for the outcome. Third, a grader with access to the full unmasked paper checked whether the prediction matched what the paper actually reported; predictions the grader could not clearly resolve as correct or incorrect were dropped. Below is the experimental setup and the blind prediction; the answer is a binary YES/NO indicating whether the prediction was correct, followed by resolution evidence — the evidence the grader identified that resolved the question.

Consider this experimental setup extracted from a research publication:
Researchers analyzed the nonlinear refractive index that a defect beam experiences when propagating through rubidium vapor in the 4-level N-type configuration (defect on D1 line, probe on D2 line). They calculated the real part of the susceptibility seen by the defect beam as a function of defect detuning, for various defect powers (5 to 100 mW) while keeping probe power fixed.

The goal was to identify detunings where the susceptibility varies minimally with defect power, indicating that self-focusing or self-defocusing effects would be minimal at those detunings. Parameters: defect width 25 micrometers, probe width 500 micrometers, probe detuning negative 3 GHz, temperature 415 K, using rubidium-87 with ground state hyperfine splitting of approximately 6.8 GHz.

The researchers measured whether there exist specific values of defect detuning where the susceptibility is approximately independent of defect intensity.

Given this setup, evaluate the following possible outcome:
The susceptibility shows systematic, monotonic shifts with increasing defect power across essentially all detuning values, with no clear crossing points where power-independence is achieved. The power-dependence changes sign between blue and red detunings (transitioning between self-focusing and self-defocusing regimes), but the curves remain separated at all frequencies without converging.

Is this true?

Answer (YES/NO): NO